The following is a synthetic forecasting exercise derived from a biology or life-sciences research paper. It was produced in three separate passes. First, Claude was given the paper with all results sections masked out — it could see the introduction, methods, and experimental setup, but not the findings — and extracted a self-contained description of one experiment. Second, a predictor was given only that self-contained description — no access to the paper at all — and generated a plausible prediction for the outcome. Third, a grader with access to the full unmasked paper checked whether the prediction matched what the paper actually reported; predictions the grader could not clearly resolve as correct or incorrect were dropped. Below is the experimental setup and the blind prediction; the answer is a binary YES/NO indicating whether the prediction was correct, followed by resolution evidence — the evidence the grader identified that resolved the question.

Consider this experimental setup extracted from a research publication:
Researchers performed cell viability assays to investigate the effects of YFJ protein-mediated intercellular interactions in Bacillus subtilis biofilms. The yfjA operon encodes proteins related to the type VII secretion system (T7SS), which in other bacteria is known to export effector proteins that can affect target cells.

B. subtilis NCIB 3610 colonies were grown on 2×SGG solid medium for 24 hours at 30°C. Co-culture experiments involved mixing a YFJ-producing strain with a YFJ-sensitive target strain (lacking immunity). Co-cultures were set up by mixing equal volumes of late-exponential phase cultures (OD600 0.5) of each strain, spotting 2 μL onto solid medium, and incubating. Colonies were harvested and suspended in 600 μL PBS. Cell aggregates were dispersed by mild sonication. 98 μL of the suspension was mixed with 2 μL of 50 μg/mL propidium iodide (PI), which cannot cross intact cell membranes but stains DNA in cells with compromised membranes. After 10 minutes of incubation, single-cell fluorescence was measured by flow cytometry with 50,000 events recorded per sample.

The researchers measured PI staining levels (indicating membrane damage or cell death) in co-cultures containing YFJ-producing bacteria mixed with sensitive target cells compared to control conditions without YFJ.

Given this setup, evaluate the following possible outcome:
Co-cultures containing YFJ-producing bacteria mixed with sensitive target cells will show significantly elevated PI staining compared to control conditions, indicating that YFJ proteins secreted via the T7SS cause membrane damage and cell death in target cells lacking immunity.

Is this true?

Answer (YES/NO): YES